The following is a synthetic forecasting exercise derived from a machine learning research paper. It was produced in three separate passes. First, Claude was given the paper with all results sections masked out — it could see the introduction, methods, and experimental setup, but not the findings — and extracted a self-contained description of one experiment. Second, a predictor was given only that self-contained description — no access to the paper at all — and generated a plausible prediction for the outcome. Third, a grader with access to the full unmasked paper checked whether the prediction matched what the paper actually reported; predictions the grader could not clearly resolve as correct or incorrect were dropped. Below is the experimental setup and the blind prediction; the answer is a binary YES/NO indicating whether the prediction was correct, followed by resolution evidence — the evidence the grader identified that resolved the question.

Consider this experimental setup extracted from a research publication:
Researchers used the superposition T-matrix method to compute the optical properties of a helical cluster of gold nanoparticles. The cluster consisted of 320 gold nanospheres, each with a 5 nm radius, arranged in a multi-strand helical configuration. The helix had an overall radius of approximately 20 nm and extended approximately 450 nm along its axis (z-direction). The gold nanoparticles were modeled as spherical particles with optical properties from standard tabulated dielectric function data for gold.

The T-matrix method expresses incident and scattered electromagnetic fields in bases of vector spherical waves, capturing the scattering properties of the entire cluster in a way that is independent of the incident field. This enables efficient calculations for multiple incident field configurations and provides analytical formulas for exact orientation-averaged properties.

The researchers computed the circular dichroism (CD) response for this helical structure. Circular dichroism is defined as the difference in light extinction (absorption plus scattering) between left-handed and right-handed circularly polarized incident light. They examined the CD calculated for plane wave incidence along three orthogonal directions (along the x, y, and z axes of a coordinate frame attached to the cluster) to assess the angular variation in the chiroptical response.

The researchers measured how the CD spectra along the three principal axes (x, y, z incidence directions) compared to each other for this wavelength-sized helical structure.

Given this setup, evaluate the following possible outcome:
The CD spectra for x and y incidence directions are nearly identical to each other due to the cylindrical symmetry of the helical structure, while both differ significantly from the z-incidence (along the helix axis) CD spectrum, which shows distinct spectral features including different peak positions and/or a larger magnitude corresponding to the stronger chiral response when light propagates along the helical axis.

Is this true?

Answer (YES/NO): NO